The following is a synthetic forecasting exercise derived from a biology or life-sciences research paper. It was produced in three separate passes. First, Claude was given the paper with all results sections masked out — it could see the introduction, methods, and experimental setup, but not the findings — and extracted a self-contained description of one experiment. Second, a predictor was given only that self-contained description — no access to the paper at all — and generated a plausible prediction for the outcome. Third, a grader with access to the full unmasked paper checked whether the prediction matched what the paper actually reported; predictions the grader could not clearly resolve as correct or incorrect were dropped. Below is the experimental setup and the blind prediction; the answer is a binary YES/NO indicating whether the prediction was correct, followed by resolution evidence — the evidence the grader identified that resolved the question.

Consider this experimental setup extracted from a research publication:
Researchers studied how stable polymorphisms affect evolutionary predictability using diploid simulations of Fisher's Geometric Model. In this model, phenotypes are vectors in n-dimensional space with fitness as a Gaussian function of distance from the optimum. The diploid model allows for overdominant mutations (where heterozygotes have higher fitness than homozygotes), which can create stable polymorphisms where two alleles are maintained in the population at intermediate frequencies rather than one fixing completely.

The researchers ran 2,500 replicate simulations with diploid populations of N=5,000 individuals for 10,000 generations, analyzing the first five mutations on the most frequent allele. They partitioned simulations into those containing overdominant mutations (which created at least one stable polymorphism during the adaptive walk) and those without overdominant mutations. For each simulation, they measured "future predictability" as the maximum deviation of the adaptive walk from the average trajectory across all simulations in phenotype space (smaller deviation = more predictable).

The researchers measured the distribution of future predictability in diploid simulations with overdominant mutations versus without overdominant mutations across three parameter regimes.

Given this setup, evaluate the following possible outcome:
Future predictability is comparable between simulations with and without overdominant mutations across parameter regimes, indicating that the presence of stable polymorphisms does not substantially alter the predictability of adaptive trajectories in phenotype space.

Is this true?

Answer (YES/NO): NO